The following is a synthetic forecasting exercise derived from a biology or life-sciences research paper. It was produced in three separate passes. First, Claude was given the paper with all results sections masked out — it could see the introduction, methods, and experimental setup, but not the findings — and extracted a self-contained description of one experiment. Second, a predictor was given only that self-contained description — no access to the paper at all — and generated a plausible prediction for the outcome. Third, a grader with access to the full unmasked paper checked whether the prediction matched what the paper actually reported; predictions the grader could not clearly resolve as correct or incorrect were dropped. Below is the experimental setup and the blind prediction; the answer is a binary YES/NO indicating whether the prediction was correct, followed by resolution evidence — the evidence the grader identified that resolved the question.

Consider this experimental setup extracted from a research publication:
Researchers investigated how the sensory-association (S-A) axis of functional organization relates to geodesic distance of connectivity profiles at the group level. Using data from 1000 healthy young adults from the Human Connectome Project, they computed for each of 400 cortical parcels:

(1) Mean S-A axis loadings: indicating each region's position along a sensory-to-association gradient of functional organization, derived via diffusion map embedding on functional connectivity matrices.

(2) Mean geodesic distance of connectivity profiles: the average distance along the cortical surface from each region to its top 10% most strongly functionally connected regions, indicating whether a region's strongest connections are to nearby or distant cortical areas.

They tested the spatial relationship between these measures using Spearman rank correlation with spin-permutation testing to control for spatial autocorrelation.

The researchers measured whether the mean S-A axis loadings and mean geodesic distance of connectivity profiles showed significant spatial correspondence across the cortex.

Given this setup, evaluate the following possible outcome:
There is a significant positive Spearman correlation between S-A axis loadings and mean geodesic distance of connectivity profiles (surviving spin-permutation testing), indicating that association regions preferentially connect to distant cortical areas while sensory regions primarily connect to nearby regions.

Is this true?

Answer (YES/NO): YES